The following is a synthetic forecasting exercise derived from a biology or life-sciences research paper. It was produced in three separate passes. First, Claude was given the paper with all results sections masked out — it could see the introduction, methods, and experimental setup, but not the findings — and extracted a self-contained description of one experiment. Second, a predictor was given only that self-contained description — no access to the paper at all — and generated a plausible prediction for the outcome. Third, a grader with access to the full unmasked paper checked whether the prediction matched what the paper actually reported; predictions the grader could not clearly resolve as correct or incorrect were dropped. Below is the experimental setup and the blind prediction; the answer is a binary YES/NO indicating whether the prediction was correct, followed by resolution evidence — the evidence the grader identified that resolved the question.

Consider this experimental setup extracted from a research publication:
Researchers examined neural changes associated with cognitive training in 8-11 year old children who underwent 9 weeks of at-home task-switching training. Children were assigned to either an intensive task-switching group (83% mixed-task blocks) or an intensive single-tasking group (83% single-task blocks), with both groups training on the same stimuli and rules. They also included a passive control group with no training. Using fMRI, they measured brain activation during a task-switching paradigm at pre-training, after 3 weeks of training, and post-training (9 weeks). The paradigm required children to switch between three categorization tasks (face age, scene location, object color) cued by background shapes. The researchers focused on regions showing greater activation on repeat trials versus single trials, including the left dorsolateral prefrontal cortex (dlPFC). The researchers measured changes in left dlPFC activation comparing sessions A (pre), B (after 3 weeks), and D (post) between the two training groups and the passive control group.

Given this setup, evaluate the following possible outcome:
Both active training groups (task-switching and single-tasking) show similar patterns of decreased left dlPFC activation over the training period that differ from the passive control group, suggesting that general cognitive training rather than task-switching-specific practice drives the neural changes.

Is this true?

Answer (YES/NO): NO